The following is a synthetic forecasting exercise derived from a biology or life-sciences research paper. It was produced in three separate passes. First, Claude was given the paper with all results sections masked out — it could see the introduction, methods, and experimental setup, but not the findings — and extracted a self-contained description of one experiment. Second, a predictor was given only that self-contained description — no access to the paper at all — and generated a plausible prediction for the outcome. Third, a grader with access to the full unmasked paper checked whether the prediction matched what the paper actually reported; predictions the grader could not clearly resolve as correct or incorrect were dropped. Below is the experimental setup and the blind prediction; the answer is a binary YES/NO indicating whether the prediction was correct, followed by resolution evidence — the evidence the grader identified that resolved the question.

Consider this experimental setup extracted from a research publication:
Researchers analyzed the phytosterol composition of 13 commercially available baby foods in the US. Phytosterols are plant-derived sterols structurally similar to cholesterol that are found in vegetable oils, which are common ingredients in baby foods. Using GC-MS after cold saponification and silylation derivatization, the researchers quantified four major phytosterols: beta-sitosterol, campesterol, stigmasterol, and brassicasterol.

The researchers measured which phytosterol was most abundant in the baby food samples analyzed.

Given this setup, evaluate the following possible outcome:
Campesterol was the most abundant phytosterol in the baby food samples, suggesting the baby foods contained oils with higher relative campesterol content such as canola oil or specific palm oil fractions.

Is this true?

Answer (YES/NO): NO